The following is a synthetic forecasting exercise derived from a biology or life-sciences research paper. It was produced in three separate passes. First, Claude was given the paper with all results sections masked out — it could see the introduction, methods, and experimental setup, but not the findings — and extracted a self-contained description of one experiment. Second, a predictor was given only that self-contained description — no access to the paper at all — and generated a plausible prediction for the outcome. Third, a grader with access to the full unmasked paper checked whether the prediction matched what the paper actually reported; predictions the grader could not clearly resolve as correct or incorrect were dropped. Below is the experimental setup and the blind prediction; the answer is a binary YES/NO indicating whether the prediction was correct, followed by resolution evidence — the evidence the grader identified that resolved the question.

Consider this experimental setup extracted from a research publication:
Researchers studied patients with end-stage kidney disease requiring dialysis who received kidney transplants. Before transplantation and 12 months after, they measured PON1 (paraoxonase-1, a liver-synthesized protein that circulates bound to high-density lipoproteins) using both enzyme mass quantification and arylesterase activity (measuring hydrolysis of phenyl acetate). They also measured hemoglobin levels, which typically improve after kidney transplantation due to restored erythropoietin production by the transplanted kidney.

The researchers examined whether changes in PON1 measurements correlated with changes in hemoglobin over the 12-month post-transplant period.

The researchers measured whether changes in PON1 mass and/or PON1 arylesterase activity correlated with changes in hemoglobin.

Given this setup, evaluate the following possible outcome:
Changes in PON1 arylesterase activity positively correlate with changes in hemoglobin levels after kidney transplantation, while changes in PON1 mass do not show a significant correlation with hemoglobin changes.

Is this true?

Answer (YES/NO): NO